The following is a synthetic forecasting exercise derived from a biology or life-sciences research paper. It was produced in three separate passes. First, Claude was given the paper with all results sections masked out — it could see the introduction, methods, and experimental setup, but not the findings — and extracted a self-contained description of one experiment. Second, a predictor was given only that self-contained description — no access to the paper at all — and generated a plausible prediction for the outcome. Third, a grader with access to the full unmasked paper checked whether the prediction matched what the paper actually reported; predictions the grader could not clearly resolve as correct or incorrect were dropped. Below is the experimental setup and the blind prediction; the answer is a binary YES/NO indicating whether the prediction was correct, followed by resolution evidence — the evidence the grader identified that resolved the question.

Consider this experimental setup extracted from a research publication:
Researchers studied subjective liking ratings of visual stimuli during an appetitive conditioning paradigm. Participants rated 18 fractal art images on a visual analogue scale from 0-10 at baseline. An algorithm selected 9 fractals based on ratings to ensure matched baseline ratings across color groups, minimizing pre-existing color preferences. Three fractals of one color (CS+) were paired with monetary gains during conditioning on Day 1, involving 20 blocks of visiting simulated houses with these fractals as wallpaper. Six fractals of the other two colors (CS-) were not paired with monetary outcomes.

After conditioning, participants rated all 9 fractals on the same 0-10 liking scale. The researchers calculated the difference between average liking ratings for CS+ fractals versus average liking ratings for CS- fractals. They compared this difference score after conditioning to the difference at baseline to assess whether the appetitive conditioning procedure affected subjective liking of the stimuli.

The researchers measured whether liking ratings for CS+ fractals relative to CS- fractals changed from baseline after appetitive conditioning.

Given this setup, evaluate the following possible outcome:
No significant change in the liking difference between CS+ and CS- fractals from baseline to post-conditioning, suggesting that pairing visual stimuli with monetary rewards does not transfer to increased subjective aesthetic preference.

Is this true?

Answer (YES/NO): NO